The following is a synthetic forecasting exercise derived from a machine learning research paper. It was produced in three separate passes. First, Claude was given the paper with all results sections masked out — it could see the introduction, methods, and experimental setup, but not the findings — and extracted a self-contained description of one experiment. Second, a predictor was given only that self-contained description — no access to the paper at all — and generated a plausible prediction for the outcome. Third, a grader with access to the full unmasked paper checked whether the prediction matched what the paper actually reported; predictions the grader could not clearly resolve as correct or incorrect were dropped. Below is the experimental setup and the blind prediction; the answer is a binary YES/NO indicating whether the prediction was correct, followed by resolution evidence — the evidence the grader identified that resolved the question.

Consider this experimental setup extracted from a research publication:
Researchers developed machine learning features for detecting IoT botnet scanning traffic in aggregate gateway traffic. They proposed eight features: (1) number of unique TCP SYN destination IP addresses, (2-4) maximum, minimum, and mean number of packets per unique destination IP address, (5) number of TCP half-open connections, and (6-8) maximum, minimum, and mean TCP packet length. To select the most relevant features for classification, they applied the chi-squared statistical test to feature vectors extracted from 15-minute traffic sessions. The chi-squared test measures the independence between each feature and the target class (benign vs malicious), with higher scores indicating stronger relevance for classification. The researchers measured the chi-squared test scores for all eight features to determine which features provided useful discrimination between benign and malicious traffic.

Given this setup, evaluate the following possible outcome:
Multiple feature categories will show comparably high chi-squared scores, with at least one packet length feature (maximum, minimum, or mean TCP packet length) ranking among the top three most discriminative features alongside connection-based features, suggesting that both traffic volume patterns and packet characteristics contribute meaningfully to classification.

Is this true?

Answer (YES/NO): NO